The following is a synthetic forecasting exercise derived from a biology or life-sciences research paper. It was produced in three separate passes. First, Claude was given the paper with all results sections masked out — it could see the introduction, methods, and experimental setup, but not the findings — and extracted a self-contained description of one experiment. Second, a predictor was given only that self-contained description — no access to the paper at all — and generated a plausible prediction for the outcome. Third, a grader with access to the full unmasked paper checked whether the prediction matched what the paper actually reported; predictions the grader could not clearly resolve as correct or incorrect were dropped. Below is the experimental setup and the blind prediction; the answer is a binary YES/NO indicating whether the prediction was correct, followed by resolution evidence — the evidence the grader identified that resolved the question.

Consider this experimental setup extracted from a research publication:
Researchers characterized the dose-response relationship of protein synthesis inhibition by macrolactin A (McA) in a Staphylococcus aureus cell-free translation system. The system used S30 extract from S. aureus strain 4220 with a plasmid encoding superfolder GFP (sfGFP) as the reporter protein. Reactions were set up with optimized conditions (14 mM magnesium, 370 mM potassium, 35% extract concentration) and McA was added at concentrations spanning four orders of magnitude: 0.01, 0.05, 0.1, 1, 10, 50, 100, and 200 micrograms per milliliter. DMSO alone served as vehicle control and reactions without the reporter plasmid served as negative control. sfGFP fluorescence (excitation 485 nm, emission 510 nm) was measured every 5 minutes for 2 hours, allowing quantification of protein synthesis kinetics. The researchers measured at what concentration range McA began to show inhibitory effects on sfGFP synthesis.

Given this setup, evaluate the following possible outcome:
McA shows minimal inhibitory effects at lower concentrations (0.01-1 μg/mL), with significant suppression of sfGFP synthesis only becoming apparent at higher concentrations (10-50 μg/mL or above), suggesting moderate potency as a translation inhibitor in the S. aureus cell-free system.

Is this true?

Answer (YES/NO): YES